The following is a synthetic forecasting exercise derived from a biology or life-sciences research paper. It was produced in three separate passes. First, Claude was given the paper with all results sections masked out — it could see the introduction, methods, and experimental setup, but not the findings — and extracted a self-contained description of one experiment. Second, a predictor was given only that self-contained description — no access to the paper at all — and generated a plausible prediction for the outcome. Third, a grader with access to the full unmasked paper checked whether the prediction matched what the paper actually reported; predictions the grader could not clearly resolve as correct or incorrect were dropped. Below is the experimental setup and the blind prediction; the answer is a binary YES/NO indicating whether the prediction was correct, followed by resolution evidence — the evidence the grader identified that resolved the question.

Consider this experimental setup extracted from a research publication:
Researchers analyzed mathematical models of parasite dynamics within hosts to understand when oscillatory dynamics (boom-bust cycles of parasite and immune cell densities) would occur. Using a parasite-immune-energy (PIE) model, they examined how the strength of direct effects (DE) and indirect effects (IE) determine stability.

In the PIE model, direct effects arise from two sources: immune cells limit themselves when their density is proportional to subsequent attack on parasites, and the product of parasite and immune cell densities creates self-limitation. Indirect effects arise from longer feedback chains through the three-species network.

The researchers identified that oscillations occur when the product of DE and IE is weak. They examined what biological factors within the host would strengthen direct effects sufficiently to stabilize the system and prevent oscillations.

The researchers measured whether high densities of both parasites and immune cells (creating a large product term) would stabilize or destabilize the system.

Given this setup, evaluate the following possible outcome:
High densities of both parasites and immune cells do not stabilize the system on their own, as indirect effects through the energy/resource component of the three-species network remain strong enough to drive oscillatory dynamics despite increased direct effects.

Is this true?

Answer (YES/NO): NO